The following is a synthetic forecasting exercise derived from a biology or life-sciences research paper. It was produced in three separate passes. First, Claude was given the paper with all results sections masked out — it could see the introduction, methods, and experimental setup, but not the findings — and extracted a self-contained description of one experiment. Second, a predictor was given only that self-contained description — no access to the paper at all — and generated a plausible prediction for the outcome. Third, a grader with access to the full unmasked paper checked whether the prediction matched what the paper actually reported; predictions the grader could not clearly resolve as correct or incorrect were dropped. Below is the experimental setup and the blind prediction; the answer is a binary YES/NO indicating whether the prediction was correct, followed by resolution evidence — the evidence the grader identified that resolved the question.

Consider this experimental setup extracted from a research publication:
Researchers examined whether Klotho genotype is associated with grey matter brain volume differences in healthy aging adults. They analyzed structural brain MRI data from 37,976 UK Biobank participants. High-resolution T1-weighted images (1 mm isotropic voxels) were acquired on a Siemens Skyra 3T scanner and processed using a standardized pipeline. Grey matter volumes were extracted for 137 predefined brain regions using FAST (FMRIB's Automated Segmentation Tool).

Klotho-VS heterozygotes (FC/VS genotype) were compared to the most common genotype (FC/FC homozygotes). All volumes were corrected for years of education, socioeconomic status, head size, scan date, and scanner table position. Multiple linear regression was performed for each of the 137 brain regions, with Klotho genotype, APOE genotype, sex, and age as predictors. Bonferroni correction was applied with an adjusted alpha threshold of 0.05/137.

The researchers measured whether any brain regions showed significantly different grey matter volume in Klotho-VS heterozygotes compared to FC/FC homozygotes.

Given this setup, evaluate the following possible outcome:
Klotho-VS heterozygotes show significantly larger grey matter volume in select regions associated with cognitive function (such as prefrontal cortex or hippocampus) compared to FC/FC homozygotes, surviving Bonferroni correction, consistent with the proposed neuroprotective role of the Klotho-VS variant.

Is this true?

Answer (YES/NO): NO